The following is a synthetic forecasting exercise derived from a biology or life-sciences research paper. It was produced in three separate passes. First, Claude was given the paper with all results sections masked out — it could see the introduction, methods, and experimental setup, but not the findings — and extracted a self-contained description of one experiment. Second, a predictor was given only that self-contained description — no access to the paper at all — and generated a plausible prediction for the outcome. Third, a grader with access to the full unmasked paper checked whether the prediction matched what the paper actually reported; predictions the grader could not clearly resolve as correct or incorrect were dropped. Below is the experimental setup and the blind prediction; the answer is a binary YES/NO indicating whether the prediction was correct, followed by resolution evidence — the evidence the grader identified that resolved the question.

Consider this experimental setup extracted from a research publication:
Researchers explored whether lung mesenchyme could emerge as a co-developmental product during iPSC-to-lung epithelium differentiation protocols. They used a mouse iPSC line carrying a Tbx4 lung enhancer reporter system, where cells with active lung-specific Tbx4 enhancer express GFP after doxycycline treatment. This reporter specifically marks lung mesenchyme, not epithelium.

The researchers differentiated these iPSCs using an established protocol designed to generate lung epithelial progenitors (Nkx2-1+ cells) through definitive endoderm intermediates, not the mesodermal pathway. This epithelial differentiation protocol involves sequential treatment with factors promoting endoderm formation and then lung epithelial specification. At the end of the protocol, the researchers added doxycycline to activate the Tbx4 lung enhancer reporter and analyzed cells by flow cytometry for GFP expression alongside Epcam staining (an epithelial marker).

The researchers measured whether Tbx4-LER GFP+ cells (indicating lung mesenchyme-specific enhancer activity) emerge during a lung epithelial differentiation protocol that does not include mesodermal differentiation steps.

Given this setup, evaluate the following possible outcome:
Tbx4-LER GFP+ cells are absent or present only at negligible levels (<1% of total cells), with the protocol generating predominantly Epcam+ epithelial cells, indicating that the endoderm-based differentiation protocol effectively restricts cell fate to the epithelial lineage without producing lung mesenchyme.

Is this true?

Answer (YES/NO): NO